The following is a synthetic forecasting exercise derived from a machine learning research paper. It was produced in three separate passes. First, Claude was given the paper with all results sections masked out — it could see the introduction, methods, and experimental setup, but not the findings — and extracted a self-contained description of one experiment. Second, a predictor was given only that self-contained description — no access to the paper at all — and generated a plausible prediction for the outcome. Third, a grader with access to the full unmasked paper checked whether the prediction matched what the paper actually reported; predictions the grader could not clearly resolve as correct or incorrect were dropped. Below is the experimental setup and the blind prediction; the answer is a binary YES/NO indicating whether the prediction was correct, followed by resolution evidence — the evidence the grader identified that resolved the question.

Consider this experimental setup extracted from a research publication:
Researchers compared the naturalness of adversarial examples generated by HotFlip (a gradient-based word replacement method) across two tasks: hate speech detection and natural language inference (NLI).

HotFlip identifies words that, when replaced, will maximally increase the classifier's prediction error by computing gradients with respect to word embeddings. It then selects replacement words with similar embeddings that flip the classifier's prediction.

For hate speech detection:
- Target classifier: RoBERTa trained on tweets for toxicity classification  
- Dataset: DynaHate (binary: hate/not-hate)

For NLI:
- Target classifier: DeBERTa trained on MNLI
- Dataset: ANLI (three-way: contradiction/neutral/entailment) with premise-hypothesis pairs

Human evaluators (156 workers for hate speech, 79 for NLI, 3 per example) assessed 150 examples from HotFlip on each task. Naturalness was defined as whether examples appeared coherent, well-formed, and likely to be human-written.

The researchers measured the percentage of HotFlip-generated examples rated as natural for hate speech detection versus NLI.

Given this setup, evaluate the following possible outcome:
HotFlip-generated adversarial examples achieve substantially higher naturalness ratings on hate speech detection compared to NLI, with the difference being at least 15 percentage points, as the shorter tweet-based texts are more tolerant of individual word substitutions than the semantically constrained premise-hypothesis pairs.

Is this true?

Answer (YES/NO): NO